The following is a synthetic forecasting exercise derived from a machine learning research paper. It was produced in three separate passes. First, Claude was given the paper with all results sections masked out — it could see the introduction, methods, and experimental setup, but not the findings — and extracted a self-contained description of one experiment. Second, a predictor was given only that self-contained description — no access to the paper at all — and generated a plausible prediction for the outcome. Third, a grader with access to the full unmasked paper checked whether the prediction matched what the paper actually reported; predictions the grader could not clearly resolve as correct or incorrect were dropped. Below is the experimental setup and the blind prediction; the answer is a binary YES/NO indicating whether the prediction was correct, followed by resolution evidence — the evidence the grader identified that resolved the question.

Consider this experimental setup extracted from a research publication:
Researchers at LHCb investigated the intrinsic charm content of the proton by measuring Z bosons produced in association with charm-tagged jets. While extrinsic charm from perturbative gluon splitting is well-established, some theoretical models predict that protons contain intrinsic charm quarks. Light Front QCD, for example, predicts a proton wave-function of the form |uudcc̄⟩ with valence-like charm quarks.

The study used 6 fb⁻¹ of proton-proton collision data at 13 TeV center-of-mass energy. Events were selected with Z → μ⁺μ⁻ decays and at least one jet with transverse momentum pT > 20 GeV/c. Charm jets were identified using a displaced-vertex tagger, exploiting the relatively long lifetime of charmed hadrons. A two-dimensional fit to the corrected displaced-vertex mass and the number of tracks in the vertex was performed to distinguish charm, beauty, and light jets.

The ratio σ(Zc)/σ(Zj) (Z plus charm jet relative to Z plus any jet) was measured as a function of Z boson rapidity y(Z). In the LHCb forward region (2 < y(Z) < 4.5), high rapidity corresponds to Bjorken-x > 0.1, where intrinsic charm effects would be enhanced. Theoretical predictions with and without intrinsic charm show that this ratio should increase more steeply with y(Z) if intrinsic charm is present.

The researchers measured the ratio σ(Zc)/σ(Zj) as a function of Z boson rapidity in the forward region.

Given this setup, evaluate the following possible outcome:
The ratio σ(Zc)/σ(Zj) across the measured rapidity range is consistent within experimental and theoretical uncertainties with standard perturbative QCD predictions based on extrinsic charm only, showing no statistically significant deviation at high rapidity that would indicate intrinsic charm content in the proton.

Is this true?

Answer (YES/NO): NO